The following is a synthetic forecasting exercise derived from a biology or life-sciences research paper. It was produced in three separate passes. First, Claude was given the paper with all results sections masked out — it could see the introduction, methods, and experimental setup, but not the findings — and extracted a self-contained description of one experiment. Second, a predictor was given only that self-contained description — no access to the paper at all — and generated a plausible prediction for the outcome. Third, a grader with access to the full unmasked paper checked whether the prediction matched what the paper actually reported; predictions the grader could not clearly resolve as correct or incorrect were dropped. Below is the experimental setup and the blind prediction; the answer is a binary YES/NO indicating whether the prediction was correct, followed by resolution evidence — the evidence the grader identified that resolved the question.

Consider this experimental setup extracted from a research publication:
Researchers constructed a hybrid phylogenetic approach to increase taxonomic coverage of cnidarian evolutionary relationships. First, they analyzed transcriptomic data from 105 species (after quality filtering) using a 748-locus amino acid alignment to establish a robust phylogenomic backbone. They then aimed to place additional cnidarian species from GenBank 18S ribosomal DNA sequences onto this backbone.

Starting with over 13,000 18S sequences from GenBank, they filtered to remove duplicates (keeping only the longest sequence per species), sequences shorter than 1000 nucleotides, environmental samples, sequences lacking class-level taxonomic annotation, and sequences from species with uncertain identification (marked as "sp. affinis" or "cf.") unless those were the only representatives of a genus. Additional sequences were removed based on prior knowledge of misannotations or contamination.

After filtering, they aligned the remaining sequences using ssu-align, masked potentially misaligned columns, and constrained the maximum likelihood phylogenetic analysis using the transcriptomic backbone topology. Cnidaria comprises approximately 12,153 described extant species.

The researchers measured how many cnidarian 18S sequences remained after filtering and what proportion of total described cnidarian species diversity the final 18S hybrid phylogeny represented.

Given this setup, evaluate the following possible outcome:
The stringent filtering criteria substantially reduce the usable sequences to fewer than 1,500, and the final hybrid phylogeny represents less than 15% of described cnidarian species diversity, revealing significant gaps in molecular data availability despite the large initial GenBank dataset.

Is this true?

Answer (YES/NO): NO